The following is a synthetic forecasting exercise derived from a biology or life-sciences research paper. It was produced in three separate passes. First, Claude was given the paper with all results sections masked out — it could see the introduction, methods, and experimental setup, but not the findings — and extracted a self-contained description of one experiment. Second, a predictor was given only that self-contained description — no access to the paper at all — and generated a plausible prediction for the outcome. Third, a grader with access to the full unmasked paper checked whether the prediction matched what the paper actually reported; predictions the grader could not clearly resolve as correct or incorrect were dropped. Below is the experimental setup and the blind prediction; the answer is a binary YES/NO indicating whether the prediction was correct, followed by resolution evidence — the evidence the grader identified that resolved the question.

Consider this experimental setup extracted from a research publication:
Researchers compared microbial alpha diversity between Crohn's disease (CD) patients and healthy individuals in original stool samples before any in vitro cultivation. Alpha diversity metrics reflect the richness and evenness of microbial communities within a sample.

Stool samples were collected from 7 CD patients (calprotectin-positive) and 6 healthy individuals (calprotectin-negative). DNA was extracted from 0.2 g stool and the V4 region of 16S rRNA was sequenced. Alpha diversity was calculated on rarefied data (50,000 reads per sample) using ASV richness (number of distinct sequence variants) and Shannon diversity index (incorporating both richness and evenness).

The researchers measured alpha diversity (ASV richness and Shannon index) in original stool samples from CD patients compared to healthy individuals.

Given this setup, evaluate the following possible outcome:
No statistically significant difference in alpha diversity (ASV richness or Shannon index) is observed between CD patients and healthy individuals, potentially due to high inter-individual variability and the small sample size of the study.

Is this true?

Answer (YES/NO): NO